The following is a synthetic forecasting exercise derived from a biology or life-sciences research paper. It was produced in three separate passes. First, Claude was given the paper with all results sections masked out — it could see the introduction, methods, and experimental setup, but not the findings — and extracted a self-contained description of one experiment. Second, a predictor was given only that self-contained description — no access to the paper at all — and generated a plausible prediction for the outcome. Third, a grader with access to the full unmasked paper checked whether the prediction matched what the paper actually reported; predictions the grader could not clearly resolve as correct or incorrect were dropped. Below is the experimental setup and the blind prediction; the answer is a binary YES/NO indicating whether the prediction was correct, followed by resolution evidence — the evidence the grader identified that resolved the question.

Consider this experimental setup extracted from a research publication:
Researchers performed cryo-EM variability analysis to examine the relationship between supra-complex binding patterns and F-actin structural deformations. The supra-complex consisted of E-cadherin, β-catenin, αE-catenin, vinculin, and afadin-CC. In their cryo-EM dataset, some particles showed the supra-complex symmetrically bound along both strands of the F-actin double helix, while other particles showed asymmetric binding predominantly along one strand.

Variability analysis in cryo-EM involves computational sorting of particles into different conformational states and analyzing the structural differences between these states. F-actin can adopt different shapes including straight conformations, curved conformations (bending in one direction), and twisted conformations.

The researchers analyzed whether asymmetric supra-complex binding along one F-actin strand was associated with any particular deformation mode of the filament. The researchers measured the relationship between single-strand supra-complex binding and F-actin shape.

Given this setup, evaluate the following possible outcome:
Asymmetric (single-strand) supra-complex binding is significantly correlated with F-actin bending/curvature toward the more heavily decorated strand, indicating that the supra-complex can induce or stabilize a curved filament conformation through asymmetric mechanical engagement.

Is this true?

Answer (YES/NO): NO